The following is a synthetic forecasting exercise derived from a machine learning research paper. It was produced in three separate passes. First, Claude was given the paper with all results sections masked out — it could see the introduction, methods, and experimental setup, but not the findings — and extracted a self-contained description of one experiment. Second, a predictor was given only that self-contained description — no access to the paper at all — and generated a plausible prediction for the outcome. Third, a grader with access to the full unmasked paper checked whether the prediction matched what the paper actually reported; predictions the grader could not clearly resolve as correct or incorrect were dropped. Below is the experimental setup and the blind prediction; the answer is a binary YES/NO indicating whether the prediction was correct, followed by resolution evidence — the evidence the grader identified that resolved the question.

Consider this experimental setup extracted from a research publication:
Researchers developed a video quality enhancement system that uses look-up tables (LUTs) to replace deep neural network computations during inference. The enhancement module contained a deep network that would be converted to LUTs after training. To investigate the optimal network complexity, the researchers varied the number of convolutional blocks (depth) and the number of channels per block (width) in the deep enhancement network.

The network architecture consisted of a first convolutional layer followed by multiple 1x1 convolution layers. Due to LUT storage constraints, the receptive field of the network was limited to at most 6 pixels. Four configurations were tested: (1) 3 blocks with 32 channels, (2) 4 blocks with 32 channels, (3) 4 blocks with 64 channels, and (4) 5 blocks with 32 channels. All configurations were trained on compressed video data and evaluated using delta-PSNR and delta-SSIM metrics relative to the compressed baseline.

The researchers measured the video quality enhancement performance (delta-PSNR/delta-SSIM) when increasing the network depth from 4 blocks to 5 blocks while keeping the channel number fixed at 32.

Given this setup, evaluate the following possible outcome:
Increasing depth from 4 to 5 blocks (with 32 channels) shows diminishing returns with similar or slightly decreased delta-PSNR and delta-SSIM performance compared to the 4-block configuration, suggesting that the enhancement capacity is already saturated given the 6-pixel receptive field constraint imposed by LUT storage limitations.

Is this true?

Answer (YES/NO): YES